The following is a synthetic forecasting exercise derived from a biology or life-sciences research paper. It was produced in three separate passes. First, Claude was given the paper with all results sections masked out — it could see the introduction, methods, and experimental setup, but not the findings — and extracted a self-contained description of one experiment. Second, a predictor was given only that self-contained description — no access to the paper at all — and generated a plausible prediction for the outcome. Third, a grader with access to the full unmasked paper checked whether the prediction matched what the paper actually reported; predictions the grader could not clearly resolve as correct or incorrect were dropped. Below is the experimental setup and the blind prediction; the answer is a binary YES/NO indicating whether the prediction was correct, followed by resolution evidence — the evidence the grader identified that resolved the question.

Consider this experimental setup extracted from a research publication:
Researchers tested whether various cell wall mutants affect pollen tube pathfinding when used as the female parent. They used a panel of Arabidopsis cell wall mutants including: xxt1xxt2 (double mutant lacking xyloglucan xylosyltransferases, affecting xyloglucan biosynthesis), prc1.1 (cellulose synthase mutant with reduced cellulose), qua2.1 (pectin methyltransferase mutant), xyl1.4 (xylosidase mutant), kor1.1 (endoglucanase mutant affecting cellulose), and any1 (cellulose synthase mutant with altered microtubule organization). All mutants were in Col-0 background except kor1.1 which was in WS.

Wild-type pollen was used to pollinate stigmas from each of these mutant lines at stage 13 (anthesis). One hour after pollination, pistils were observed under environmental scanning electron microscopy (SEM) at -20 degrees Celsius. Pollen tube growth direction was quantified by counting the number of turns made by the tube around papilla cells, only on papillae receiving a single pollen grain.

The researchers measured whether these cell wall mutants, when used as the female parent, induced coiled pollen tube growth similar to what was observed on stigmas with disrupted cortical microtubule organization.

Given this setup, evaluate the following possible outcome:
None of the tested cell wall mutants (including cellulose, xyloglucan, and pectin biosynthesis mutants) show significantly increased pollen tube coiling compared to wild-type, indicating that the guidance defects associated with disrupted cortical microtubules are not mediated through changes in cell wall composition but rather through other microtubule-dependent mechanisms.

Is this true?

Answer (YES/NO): YES